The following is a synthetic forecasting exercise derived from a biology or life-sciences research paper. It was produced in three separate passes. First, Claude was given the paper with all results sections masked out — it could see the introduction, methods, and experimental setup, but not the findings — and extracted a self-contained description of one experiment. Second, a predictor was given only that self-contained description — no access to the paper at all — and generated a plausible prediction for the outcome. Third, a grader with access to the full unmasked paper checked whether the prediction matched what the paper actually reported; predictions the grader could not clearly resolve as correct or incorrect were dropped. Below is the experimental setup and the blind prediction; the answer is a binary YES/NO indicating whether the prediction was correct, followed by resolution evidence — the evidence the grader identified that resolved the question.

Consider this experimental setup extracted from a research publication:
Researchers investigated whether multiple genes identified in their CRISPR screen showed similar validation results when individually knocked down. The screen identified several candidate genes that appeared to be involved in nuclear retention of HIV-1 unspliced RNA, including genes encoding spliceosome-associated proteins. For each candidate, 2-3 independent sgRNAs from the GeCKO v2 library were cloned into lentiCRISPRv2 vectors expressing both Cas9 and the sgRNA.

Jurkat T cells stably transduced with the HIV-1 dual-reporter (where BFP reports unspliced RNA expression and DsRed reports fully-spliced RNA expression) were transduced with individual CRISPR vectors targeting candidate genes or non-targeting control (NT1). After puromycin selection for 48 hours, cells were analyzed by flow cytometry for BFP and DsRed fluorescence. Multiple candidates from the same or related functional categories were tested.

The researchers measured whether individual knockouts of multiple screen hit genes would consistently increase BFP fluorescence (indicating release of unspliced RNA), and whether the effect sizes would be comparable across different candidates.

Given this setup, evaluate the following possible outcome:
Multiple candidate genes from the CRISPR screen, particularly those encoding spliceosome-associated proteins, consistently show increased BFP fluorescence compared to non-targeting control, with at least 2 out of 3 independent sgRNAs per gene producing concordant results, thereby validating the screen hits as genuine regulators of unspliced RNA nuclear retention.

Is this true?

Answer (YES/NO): YES